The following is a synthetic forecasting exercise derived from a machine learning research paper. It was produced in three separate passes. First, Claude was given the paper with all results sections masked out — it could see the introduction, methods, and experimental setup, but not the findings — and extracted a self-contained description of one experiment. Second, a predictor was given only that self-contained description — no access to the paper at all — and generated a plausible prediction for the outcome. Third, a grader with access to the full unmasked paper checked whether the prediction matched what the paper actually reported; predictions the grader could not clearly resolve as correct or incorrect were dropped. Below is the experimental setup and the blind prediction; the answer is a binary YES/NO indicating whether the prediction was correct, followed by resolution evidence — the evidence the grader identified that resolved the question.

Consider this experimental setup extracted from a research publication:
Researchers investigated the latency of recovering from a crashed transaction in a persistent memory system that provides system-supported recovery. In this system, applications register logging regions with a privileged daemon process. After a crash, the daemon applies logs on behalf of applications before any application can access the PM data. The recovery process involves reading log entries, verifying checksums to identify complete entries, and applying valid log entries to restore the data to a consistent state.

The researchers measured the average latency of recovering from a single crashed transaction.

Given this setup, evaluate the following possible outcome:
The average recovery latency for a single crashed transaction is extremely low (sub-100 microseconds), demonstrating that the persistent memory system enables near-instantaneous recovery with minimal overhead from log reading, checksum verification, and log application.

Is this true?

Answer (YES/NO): NO